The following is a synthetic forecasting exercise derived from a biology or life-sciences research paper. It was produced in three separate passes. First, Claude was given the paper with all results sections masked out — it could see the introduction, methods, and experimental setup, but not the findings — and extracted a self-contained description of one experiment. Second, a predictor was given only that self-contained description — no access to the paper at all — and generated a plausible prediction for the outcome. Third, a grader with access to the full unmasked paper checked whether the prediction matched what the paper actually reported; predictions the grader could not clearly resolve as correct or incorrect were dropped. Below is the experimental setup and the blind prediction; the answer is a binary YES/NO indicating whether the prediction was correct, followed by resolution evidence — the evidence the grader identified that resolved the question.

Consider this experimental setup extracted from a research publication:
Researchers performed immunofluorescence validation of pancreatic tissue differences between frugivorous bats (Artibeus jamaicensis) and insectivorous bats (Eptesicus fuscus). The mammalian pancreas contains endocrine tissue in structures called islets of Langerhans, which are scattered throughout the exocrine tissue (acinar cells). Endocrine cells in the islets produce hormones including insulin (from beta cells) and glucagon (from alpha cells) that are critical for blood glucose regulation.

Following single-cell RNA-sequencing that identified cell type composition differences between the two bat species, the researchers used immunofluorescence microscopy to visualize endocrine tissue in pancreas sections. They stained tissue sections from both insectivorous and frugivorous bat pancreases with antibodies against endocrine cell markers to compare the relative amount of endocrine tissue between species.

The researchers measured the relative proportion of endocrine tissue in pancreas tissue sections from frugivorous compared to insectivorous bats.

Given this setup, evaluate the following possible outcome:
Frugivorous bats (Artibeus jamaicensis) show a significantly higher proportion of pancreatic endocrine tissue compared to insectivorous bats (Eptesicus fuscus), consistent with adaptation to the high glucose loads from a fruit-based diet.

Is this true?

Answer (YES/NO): YES